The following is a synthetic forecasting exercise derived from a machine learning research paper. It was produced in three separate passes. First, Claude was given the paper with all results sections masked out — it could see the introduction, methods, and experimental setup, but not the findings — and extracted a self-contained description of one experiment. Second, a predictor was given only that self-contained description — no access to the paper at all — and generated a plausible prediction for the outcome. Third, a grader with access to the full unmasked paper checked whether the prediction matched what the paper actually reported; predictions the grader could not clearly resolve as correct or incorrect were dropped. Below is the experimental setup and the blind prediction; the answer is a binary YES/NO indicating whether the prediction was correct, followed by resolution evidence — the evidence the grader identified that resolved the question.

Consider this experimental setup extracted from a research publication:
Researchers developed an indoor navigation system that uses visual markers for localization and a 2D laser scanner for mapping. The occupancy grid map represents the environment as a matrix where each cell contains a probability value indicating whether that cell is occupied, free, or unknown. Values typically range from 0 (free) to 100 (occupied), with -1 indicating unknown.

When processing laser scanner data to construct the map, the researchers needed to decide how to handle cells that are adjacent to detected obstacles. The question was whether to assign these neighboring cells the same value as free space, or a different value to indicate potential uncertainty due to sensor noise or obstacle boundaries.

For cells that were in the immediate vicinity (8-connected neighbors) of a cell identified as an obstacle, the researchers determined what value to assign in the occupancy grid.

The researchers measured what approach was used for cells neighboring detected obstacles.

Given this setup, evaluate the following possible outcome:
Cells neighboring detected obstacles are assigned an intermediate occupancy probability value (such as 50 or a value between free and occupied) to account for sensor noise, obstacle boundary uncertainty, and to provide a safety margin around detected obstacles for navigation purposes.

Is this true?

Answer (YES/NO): YES